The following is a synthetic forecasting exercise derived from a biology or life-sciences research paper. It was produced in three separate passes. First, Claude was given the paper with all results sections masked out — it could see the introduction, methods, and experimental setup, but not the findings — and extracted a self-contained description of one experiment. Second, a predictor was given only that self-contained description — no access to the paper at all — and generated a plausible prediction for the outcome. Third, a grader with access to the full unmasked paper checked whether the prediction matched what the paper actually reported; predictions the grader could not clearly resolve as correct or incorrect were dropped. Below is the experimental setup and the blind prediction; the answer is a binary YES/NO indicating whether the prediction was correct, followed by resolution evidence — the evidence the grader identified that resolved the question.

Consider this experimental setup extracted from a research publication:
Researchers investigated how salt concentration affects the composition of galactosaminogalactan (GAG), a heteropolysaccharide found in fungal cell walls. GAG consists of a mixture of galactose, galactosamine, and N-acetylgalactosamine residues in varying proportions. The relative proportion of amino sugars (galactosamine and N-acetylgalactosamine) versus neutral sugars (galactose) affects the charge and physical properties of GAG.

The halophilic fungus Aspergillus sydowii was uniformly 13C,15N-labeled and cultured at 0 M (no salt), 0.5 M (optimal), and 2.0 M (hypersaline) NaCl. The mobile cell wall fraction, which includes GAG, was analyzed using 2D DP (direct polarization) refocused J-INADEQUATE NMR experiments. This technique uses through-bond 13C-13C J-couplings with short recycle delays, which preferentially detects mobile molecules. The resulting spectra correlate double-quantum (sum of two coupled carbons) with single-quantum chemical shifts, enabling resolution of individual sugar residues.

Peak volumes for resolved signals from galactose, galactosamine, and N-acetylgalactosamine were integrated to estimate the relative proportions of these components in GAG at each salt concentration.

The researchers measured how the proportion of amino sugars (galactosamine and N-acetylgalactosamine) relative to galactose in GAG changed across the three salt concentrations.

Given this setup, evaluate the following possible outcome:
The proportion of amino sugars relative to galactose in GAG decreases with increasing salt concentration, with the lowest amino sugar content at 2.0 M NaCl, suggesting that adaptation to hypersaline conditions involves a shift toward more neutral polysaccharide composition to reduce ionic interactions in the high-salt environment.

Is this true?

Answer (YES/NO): NO